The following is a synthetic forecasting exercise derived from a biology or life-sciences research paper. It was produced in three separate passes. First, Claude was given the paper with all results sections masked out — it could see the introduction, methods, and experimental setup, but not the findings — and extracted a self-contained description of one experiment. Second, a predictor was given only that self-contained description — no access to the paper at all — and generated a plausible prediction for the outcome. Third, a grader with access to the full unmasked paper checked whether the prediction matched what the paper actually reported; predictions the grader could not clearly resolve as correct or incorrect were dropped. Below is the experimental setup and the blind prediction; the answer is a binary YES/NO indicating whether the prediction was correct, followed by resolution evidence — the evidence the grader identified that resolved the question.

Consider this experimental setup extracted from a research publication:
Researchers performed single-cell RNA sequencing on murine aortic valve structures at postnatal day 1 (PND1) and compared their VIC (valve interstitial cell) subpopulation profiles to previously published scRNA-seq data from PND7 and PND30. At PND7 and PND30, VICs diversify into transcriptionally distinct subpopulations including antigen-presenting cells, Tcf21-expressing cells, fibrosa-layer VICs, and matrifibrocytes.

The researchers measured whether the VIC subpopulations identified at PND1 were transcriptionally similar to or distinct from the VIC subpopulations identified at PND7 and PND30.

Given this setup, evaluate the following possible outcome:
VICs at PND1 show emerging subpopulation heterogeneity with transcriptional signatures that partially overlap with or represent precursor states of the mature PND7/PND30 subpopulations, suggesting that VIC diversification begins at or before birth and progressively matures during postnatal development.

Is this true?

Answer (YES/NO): NO